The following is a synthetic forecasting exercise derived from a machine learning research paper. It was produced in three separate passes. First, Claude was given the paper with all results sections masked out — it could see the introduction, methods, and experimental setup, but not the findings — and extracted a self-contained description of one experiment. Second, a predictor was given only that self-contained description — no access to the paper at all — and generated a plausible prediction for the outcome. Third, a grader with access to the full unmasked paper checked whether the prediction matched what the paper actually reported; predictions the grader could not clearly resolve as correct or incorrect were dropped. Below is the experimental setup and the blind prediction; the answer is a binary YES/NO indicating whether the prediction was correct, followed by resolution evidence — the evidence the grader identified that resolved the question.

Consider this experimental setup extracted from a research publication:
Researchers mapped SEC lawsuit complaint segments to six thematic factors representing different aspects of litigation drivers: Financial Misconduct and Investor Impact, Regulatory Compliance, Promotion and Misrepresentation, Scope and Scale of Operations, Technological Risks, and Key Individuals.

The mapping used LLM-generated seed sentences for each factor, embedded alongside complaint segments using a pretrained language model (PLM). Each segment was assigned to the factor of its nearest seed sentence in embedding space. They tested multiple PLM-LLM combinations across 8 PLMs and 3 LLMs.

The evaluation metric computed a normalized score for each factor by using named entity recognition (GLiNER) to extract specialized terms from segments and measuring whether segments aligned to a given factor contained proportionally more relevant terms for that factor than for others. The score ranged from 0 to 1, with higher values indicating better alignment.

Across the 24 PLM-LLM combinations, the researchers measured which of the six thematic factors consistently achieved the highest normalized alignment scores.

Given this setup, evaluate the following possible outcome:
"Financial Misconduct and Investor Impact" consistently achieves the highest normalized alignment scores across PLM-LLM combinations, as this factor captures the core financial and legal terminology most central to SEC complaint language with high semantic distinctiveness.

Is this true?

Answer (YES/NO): NO